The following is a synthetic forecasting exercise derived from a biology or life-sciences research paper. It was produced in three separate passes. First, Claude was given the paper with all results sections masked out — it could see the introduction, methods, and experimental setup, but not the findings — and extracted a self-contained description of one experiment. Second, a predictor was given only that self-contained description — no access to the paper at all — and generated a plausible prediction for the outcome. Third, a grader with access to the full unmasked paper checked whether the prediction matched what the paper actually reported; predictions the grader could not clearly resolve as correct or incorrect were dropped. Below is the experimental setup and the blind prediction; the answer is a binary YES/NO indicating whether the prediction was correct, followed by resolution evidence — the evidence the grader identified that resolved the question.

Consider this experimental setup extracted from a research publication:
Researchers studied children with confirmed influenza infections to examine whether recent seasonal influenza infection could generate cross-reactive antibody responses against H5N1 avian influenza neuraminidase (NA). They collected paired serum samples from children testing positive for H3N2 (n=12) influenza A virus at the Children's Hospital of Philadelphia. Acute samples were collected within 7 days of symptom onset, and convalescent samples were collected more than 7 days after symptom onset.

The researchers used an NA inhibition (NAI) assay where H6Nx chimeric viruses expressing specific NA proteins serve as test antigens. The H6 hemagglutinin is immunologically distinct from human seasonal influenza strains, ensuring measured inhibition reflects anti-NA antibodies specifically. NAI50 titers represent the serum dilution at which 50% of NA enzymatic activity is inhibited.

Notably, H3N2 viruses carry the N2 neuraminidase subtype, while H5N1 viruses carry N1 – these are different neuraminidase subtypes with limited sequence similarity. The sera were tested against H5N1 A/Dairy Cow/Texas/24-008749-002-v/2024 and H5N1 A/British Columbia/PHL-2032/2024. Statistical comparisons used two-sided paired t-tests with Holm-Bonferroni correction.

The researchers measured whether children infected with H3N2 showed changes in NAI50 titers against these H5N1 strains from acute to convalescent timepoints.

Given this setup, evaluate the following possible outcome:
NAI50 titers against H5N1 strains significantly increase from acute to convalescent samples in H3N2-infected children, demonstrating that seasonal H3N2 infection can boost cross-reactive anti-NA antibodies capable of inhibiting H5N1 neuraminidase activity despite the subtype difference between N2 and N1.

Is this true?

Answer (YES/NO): NO